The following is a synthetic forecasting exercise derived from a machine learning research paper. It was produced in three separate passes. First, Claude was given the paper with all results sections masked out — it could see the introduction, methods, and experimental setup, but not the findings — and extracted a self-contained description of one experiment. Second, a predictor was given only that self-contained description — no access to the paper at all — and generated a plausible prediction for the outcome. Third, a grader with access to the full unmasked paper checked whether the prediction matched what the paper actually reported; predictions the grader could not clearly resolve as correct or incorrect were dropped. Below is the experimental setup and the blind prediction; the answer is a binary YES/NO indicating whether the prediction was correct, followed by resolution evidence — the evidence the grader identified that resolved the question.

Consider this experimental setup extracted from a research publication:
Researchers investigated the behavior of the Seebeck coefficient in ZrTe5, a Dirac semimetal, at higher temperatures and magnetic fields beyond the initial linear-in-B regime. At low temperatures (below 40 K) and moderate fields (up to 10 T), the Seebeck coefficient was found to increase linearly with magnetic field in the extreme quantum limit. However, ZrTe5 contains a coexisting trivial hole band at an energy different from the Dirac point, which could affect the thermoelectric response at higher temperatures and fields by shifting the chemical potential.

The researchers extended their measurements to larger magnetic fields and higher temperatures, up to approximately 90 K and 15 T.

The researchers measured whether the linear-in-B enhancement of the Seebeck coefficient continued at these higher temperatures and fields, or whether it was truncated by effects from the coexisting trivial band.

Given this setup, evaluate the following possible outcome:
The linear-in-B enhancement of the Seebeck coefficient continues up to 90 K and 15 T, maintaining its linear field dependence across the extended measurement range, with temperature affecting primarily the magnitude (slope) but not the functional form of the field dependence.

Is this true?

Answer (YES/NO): NO